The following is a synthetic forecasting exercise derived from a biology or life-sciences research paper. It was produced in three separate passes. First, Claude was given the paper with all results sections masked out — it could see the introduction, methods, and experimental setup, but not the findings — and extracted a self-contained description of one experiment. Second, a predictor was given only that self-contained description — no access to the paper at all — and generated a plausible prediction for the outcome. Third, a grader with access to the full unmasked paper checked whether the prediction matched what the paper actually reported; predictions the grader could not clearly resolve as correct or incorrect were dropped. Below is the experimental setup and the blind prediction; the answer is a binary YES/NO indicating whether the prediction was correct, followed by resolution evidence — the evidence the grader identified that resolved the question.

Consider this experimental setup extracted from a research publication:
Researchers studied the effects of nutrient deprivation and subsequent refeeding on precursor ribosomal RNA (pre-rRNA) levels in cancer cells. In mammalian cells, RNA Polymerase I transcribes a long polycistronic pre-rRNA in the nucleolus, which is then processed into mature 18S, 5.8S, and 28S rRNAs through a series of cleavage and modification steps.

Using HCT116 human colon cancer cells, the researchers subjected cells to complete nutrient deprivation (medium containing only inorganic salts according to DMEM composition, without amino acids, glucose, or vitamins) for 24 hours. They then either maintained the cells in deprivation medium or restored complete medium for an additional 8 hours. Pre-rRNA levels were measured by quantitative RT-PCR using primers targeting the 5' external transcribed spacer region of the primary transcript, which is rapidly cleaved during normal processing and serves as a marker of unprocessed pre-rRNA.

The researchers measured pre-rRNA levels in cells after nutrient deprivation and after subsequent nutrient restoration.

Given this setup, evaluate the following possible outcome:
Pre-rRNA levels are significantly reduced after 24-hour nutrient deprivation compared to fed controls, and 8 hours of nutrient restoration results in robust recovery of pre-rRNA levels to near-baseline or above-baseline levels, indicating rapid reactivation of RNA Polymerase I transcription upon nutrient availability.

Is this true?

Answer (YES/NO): NO